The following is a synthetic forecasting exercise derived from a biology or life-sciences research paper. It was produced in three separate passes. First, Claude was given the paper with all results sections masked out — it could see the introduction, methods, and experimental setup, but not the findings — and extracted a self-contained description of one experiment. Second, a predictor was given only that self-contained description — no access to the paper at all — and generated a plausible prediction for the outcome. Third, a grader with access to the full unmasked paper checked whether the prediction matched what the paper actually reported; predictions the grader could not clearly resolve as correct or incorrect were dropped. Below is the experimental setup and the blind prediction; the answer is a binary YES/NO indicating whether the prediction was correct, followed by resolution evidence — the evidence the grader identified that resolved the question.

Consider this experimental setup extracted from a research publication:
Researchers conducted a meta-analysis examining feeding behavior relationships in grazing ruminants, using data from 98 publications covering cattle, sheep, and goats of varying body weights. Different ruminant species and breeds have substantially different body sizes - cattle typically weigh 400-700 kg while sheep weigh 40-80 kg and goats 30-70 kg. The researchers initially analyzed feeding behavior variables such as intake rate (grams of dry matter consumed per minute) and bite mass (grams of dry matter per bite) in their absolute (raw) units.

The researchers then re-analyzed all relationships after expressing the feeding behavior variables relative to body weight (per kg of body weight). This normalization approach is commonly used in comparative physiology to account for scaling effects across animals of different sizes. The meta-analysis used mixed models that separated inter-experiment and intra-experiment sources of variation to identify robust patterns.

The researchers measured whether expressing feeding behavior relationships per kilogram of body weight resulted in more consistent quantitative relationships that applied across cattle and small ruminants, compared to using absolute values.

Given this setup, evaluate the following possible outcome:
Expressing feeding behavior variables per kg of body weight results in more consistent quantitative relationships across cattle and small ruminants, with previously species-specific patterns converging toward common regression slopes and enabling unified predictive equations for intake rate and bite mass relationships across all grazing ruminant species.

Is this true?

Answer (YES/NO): NO